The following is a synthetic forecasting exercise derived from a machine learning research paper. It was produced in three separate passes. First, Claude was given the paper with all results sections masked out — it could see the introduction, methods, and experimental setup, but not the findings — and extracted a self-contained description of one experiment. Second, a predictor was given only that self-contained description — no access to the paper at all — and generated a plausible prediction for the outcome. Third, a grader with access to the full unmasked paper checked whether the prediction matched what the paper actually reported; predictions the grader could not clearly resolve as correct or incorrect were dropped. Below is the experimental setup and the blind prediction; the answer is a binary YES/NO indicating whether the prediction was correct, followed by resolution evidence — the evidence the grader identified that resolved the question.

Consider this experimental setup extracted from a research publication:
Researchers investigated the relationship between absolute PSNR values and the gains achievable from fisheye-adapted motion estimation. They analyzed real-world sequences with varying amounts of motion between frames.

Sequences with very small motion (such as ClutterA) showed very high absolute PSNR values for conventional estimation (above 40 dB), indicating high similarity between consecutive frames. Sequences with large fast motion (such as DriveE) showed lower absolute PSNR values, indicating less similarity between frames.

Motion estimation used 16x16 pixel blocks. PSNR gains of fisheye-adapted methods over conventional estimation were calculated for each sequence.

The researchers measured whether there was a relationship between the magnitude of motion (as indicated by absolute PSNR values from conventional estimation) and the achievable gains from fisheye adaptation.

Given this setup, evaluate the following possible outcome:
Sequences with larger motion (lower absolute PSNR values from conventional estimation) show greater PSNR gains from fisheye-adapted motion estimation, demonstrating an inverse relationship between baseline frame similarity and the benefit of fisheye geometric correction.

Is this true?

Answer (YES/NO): NO